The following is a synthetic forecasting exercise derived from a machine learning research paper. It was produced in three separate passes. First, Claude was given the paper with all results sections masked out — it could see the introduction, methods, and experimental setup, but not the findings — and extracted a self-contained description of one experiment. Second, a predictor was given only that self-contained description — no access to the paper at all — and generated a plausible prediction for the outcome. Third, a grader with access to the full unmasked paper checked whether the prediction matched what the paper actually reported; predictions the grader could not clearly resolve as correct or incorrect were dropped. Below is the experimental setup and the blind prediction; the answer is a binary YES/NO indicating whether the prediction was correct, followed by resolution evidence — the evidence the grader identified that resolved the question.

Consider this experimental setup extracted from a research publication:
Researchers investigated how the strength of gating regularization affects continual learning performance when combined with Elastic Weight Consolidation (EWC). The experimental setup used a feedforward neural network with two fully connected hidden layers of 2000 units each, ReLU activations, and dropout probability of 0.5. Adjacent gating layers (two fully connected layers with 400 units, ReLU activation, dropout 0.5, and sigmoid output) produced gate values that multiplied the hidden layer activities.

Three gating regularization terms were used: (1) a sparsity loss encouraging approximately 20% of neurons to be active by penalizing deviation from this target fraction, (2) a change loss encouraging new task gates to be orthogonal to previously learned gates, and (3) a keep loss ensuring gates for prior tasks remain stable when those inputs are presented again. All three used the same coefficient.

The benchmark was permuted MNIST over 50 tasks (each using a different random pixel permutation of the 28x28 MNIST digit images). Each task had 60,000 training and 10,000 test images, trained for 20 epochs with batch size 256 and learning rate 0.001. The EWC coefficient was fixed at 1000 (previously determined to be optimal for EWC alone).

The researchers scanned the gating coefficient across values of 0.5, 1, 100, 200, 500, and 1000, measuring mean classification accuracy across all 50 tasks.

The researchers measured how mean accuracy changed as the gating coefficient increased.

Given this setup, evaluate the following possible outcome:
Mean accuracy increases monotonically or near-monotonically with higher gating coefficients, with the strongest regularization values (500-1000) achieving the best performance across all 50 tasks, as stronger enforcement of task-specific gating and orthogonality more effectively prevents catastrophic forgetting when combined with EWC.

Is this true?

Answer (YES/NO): YES